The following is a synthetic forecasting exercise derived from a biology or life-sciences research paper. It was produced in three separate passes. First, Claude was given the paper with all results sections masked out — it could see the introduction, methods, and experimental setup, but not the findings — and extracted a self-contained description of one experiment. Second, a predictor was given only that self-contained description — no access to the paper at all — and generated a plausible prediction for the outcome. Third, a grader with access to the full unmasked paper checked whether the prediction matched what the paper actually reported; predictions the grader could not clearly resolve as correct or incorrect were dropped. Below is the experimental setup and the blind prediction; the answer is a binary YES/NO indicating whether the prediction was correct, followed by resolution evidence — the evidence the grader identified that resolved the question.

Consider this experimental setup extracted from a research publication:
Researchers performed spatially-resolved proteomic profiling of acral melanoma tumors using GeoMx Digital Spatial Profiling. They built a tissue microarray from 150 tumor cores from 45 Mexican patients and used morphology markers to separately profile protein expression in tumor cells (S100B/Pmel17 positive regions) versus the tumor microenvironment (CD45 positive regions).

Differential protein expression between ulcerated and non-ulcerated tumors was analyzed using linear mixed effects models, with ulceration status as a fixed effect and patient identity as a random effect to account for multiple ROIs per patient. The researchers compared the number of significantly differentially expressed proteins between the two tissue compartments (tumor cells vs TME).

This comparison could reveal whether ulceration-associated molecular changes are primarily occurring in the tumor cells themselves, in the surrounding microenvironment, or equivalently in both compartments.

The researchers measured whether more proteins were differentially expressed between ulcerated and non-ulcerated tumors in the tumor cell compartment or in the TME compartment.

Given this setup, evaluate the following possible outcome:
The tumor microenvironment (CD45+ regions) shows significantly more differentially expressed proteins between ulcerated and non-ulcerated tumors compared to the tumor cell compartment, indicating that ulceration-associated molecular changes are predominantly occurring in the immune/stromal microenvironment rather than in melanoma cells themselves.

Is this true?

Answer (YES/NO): YES